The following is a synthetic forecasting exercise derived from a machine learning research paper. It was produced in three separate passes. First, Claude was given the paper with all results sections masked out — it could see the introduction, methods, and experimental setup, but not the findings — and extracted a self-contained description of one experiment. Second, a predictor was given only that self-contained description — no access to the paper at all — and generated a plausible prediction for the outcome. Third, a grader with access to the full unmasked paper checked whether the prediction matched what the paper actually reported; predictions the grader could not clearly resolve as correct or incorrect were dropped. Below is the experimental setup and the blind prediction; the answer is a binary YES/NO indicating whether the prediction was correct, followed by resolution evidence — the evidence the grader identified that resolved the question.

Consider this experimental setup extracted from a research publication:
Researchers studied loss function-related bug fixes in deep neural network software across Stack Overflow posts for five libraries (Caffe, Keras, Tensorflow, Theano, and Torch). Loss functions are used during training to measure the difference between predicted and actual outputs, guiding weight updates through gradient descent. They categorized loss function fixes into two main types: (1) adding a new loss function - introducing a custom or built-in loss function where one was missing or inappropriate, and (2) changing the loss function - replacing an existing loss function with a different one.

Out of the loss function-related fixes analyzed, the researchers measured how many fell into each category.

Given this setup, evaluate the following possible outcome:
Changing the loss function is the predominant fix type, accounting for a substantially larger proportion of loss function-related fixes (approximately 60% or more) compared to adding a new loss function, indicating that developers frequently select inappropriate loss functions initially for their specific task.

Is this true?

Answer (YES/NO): NO